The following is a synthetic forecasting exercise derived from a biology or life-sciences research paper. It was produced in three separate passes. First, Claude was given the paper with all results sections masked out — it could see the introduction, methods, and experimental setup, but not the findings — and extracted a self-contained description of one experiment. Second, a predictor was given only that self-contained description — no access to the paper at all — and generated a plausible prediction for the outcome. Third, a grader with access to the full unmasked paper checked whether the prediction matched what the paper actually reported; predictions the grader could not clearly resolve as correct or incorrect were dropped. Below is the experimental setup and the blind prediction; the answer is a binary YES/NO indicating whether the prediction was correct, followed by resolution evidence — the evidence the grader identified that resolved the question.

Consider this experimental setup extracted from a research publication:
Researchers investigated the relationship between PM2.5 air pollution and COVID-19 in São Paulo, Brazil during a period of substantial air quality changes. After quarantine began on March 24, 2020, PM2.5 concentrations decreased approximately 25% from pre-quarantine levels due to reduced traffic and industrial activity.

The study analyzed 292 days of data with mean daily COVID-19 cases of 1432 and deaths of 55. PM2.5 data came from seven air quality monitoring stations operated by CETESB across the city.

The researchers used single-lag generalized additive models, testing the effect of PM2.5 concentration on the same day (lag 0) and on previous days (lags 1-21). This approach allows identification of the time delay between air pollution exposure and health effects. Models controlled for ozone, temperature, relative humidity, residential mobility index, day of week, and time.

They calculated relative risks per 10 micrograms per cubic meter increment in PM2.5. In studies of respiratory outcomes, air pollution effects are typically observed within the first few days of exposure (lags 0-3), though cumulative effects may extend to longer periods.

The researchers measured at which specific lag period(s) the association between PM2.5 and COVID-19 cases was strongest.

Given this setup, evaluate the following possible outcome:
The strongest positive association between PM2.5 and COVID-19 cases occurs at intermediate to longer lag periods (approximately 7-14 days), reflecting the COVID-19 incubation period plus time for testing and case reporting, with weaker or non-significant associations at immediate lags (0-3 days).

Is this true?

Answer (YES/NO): NO